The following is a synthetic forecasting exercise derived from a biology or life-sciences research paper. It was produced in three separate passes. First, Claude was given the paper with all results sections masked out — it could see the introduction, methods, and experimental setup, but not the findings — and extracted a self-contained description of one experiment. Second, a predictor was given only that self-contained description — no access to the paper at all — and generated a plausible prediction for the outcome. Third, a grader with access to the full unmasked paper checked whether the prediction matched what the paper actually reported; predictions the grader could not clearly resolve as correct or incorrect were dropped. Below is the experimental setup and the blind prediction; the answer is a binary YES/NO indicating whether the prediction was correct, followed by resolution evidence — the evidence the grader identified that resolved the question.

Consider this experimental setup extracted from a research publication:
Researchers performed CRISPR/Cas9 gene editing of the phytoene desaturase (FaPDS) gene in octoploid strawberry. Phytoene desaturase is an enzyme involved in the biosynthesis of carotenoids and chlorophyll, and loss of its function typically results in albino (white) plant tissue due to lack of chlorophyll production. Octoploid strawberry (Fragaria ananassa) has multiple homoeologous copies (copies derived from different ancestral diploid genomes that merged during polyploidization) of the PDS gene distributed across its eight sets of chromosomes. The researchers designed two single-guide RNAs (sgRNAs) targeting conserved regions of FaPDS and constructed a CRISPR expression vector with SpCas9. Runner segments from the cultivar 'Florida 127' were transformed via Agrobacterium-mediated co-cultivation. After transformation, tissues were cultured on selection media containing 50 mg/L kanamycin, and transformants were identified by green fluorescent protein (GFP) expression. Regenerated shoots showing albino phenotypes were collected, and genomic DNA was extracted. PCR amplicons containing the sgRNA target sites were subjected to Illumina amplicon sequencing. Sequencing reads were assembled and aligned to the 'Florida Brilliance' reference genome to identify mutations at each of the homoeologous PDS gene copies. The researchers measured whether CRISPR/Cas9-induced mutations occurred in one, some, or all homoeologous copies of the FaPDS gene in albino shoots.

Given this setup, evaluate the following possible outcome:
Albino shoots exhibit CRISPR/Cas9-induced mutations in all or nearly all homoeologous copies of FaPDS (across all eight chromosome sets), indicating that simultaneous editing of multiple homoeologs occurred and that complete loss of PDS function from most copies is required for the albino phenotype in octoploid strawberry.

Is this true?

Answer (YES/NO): YES